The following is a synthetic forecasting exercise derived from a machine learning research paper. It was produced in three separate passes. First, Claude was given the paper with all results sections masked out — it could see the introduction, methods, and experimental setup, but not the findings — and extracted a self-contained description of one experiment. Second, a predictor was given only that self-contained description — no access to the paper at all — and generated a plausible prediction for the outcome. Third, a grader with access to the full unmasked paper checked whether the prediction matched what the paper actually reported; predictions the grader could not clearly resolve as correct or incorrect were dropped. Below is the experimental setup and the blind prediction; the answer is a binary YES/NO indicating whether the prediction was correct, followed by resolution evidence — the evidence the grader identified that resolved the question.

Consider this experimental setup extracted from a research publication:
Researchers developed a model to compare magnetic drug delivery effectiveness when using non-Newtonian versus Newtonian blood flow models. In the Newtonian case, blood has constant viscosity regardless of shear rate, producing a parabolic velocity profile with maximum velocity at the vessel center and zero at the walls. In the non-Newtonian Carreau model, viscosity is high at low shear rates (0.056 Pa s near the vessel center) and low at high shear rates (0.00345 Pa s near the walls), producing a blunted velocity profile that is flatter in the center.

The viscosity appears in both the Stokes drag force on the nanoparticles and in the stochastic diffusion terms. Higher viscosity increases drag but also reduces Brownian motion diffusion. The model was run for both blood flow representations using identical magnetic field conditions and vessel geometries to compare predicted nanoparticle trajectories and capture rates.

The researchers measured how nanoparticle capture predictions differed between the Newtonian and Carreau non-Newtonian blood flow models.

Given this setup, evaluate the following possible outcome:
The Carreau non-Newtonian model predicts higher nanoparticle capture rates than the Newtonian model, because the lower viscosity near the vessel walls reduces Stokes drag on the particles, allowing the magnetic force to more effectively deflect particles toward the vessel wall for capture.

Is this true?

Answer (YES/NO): NO